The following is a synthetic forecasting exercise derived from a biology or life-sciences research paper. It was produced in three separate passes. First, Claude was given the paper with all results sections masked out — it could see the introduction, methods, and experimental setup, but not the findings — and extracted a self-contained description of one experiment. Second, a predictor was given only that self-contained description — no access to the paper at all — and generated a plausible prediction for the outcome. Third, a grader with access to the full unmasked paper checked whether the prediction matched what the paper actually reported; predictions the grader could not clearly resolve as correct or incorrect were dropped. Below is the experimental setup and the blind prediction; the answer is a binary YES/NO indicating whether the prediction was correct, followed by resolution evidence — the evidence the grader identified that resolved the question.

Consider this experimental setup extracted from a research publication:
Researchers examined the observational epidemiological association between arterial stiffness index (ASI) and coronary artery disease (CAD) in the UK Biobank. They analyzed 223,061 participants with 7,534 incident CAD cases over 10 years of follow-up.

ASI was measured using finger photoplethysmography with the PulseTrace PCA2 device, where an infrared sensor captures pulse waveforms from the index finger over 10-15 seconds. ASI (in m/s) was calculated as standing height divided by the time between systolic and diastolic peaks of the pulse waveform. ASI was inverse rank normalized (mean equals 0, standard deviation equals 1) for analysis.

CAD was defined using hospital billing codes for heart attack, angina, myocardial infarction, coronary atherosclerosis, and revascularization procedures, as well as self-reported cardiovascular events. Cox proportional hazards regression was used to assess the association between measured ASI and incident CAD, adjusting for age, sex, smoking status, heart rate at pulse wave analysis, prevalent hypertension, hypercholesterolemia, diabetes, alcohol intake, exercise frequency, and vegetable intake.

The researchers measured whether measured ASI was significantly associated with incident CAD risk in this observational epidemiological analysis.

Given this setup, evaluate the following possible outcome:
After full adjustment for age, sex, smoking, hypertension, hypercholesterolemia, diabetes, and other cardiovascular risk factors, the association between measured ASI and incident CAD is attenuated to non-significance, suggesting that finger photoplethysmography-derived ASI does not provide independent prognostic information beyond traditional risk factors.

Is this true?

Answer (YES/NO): NO